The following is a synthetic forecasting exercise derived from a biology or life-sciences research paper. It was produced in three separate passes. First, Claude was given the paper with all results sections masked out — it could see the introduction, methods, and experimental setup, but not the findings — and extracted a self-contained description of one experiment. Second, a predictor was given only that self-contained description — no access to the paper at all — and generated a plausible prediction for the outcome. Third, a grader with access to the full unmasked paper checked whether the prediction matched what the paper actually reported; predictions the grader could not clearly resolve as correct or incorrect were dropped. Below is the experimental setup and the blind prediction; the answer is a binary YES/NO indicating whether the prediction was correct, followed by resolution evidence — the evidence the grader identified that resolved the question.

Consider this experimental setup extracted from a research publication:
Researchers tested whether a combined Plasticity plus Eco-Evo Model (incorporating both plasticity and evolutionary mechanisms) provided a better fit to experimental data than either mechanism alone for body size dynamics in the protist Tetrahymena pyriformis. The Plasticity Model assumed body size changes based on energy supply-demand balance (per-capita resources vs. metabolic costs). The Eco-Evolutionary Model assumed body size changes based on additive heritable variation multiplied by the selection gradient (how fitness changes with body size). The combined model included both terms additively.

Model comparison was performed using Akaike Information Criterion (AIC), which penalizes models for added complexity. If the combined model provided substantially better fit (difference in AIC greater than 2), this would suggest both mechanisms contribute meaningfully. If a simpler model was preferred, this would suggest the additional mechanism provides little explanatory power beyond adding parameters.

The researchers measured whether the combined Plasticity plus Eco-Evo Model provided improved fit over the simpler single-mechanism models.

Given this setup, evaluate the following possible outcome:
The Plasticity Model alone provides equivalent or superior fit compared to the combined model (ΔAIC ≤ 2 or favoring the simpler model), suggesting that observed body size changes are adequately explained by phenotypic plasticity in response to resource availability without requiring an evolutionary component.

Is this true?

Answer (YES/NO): YES